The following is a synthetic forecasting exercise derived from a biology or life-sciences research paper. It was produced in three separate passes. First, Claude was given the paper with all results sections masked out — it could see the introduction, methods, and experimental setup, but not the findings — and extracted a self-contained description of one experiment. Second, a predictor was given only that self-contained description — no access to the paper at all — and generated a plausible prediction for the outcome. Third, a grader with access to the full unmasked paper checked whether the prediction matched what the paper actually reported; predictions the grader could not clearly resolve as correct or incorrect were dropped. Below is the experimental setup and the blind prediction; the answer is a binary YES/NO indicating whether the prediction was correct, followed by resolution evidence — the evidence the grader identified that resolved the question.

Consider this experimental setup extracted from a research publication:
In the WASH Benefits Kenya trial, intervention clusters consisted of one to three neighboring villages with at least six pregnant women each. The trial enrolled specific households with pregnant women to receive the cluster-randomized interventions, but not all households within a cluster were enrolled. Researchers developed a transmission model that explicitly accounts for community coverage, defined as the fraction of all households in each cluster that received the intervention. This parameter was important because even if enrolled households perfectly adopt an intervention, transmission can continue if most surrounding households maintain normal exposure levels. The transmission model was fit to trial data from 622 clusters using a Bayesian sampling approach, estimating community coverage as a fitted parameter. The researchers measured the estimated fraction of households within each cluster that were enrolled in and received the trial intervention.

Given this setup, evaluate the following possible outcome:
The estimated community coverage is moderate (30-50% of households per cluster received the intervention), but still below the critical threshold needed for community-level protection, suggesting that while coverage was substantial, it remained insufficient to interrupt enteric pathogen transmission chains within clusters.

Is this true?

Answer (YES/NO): NO